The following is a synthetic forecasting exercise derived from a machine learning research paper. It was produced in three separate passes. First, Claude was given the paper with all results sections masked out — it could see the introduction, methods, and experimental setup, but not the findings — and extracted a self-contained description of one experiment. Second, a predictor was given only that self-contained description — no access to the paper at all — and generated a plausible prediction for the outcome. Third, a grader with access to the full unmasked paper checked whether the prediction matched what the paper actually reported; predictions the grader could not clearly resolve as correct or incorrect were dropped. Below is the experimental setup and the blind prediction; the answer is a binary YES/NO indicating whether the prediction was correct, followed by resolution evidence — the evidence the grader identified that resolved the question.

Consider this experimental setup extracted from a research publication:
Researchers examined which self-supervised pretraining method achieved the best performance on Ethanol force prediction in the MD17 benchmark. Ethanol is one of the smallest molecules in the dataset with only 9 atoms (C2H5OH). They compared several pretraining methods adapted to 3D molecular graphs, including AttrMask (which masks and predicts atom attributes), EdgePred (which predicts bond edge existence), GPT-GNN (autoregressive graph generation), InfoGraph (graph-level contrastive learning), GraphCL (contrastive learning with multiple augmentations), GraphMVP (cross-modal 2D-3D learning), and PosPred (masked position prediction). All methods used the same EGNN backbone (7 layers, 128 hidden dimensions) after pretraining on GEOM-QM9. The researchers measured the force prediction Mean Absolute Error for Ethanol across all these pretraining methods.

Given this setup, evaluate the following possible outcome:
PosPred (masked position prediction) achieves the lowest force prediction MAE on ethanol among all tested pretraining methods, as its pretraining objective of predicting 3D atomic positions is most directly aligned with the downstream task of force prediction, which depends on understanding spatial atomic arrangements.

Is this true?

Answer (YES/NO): NO